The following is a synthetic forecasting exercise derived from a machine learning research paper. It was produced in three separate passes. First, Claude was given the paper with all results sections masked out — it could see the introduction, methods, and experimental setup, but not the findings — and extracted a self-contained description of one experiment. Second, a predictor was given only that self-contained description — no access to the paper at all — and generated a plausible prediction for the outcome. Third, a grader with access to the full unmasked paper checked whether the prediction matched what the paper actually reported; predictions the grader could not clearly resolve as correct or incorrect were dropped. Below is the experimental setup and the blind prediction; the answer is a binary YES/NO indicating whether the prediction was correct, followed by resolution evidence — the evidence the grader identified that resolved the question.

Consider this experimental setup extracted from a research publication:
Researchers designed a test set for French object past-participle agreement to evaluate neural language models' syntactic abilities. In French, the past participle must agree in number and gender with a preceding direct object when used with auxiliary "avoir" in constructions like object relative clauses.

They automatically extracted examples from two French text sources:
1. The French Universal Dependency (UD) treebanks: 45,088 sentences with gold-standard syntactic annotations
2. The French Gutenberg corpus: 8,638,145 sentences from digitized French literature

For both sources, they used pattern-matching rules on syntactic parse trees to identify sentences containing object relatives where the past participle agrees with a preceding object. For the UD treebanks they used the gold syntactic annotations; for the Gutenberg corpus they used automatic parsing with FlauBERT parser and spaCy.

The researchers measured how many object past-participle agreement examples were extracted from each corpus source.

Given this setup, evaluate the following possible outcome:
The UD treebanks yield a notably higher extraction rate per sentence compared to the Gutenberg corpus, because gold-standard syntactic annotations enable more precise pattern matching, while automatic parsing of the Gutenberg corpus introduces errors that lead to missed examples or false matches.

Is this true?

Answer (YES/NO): NO